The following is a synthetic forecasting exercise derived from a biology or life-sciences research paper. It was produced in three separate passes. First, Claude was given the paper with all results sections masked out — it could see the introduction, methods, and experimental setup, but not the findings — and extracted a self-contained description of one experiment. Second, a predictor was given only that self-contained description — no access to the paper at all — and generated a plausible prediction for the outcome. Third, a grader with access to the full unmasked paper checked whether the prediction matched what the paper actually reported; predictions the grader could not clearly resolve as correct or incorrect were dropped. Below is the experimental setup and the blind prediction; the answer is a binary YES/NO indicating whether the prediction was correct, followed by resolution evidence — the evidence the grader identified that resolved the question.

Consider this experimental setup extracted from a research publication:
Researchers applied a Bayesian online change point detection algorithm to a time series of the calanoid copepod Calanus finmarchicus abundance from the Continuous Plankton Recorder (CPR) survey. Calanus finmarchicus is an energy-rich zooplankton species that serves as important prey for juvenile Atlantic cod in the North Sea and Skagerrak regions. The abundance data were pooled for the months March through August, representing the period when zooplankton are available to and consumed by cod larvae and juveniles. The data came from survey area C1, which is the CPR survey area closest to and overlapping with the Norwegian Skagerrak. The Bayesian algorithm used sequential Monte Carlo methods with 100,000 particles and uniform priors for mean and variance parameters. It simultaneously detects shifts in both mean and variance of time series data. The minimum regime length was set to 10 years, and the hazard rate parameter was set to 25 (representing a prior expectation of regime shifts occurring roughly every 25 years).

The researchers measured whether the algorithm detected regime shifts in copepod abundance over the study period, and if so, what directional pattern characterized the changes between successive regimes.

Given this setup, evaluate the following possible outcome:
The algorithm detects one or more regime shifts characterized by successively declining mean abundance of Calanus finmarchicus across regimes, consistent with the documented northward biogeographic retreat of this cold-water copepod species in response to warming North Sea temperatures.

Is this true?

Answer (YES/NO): NO